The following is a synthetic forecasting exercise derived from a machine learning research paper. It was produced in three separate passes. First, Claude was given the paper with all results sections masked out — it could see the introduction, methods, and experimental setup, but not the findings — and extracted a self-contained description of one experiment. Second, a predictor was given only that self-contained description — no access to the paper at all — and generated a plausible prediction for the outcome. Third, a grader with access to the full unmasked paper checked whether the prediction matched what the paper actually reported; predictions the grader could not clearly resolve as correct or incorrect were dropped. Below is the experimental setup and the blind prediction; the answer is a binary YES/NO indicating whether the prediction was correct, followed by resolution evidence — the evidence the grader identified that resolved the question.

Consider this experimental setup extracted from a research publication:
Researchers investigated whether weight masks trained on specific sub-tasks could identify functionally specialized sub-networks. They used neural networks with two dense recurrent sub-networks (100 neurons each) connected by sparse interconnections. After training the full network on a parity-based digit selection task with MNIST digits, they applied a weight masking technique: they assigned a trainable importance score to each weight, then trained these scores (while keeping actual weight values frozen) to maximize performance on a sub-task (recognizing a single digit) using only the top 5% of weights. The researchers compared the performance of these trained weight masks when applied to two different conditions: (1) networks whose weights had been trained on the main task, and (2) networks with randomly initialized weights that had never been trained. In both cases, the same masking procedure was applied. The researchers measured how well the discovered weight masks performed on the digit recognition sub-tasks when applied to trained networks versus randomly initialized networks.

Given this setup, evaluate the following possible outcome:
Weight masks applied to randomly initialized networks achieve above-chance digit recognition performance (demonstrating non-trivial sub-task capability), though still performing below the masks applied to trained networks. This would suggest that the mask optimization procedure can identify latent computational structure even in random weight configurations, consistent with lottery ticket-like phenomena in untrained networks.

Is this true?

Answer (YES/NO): YES